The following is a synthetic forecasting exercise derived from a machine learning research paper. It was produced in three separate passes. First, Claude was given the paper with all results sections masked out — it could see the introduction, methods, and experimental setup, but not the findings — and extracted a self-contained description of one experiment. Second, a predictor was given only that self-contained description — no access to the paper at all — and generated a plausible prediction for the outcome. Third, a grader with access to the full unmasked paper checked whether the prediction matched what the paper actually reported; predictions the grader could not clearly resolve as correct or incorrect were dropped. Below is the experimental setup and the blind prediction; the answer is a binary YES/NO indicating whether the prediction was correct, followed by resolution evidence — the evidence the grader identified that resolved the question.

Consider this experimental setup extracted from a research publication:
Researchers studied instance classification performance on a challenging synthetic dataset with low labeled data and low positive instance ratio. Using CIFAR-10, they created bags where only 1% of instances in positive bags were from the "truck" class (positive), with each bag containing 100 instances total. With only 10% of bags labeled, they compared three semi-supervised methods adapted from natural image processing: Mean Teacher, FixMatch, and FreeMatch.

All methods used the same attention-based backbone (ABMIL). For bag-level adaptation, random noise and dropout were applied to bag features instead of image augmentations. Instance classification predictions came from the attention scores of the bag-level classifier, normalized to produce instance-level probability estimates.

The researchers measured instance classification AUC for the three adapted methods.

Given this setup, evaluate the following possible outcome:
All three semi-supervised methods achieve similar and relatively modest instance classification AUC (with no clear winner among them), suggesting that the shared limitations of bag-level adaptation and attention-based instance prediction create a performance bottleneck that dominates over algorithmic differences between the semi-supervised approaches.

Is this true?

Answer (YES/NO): NO